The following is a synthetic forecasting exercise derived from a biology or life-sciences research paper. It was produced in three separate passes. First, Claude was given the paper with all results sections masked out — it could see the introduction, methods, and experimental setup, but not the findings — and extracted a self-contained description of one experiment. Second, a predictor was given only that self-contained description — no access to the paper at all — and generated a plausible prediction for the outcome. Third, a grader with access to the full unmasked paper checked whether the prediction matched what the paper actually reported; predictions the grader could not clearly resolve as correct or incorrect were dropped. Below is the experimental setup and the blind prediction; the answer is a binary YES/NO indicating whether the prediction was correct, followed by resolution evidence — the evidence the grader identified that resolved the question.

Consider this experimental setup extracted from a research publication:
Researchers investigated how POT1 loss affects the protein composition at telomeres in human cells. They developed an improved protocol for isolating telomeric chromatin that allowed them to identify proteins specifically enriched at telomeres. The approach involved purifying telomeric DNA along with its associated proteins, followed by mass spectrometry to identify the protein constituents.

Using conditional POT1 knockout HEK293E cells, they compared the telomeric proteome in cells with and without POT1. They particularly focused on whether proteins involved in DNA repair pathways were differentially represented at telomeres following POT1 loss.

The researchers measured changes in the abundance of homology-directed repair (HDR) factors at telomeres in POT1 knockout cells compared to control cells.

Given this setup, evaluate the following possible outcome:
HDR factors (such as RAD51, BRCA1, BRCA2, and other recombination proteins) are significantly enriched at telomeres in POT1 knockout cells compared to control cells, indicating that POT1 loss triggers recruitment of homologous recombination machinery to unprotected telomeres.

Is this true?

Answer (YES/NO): YES